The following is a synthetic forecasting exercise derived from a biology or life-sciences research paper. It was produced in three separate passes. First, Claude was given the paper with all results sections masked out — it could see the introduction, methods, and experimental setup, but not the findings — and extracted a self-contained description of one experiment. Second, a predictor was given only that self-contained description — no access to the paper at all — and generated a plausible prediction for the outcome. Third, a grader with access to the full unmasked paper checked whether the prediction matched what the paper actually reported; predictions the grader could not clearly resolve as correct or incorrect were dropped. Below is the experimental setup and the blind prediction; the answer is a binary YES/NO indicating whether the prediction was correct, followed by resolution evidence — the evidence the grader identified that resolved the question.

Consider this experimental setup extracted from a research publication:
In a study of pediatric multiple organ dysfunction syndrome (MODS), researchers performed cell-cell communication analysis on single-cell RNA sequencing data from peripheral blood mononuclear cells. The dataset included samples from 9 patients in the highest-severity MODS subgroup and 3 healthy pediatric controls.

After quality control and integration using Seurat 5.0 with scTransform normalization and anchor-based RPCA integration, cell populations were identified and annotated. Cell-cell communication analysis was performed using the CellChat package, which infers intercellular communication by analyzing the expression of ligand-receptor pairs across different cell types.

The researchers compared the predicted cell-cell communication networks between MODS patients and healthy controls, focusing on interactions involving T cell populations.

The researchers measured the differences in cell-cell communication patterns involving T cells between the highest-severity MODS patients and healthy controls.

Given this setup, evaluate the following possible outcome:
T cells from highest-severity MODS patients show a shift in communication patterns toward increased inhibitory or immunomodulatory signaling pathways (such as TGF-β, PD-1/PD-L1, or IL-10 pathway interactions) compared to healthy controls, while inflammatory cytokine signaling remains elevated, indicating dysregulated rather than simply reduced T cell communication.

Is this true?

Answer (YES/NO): NO